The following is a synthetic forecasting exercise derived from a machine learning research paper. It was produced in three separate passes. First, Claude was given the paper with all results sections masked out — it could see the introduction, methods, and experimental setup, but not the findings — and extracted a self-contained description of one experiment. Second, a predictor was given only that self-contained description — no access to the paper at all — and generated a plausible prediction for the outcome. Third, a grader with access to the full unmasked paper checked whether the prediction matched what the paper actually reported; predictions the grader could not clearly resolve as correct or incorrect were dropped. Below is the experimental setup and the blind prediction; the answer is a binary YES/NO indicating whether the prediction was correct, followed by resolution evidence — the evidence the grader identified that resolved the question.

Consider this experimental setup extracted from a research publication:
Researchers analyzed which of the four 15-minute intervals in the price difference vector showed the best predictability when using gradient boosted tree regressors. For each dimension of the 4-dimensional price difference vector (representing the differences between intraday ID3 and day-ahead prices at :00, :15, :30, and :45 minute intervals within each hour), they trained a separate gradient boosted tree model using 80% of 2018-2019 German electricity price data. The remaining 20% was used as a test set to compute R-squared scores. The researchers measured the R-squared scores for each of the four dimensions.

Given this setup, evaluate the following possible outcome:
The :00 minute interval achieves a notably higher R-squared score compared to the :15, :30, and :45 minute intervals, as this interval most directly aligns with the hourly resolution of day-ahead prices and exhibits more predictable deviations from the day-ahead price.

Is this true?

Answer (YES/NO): YES